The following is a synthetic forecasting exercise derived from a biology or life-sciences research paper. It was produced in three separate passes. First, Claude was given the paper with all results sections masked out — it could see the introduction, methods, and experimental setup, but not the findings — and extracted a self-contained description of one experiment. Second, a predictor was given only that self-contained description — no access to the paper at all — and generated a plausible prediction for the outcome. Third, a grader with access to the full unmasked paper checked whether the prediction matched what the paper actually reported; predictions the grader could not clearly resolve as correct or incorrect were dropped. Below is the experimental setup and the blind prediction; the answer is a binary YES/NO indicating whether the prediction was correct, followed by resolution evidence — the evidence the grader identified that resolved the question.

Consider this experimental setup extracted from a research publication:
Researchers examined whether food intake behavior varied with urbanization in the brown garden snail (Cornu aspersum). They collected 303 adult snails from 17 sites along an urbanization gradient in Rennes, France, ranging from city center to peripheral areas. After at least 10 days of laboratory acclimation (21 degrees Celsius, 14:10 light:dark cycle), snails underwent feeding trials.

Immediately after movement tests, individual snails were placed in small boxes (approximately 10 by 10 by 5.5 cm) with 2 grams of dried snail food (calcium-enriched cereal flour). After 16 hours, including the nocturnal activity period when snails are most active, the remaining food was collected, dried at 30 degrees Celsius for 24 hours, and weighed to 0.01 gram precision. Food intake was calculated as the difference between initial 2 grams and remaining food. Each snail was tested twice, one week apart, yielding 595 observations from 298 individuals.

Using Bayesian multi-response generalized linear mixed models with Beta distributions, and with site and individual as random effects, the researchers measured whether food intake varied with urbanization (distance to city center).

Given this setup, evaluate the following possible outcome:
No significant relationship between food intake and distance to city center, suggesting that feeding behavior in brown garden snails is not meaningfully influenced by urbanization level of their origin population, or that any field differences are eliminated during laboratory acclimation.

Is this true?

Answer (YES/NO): YES